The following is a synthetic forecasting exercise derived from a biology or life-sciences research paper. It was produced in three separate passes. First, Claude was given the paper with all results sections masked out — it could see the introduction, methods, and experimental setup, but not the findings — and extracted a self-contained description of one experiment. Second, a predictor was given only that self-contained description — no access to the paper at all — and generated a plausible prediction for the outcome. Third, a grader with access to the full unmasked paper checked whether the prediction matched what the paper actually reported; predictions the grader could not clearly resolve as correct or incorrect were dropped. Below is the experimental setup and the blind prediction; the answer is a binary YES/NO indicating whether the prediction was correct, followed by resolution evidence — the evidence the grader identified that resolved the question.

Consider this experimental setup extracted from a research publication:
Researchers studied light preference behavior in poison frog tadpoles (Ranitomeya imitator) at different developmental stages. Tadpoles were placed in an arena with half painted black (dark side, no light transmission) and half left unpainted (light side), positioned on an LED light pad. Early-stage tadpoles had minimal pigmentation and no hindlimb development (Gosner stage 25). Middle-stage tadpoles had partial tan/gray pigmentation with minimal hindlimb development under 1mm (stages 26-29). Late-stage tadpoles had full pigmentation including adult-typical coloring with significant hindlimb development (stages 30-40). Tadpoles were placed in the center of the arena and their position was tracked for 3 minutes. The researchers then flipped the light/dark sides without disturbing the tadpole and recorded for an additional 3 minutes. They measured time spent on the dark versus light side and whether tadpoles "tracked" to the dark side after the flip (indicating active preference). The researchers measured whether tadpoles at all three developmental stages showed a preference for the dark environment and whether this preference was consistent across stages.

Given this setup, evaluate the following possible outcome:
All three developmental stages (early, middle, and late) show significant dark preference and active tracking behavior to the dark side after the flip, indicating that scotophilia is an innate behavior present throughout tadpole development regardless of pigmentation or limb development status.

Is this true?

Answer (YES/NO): NO